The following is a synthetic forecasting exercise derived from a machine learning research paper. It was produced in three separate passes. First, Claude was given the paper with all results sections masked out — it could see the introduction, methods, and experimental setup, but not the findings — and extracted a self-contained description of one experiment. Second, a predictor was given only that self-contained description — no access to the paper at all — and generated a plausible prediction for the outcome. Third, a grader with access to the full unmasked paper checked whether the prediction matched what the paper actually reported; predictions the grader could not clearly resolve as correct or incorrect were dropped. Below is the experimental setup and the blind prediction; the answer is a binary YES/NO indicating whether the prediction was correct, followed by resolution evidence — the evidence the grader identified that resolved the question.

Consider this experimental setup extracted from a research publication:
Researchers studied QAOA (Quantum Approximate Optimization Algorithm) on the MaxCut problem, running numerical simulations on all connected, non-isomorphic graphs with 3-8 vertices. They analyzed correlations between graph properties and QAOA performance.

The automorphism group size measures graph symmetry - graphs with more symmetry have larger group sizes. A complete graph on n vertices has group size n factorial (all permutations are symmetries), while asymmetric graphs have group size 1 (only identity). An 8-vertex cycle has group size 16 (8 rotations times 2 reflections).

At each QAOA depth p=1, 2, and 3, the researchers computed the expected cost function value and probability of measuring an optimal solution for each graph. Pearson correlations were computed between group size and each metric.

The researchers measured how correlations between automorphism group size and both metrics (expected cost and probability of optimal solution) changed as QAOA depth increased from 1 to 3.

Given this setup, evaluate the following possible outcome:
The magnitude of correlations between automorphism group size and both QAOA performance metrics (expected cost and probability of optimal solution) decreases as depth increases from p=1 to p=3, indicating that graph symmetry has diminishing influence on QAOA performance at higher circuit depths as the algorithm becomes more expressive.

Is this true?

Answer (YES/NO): NO